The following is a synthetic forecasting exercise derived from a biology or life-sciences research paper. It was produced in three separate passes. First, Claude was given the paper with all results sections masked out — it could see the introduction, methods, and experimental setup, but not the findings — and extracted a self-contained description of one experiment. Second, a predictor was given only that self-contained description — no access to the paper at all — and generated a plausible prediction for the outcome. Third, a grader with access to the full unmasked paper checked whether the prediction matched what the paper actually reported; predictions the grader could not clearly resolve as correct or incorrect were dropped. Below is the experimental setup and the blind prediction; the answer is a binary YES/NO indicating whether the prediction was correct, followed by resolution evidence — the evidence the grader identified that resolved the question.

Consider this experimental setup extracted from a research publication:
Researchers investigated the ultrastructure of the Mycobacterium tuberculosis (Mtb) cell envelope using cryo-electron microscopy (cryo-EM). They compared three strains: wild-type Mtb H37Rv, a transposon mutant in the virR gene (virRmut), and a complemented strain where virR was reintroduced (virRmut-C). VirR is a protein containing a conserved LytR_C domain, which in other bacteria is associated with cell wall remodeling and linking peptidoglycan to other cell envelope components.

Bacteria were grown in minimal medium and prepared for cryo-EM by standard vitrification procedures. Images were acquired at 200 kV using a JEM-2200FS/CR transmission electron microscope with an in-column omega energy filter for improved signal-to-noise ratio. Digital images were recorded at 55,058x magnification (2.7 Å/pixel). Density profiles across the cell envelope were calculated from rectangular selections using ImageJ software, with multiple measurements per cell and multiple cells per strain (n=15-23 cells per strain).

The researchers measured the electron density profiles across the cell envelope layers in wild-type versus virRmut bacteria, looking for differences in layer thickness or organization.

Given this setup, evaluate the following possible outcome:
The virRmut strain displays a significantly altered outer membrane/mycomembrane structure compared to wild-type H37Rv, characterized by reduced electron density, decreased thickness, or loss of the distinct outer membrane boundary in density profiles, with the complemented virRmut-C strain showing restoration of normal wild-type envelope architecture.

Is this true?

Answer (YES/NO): NO